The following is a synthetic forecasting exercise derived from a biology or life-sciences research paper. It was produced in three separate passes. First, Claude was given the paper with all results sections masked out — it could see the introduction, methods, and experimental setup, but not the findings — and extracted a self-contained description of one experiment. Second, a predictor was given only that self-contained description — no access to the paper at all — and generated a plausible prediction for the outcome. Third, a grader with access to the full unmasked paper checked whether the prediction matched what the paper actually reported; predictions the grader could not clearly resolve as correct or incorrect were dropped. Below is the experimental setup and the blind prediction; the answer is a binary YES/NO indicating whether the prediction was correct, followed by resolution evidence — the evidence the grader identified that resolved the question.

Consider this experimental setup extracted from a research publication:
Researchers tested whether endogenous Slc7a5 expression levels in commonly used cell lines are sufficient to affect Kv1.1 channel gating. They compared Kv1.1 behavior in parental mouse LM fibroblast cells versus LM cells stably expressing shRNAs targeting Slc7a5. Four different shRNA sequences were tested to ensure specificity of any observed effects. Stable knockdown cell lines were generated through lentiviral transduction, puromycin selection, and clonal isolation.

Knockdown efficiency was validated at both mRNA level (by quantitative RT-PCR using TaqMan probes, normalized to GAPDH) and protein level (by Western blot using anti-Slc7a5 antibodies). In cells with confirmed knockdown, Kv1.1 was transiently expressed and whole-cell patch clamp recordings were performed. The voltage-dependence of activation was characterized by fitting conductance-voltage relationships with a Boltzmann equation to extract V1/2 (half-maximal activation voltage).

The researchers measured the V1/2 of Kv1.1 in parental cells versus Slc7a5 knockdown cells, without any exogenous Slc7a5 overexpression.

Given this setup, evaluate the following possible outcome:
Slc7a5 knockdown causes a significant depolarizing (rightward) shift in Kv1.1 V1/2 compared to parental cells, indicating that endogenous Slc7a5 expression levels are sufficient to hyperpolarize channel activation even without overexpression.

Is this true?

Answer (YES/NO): NO